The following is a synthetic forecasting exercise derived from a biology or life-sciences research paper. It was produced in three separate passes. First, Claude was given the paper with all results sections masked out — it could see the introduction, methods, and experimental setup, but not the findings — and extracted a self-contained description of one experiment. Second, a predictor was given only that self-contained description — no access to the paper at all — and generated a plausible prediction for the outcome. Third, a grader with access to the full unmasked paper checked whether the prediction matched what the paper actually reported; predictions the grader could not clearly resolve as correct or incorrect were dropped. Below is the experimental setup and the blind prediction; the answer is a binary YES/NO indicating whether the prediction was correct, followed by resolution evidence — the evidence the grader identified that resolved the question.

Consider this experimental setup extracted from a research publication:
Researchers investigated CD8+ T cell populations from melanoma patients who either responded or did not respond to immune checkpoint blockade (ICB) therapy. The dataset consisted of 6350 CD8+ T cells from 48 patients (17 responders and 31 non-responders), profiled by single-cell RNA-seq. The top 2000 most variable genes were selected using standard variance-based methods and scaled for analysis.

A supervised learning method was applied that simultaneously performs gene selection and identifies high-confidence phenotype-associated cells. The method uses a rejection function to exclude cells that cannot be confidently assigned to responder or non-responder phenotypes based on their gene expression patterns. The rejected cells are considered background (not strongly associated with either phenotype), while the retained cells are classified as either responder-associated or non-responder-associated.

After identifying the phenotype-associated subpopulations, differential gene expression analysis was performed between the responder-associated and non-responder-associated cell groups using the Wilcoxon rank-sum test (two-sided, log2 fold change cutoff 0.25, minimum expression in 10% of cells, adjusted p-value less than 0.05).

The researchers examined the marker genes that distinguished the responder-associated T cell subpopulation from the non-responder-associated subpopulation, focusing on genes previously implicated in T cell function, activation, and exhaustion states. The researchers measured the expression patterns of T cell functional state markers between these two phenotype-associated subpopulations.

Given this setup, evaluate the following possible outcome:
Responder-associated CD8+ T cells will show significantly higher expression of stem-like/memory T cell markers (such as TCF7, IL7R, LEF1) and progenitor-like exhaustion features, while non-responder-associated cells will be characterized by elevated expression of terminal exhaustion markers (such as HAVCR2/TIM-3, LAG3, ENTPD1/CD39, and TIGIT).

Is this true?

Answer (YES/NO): NO